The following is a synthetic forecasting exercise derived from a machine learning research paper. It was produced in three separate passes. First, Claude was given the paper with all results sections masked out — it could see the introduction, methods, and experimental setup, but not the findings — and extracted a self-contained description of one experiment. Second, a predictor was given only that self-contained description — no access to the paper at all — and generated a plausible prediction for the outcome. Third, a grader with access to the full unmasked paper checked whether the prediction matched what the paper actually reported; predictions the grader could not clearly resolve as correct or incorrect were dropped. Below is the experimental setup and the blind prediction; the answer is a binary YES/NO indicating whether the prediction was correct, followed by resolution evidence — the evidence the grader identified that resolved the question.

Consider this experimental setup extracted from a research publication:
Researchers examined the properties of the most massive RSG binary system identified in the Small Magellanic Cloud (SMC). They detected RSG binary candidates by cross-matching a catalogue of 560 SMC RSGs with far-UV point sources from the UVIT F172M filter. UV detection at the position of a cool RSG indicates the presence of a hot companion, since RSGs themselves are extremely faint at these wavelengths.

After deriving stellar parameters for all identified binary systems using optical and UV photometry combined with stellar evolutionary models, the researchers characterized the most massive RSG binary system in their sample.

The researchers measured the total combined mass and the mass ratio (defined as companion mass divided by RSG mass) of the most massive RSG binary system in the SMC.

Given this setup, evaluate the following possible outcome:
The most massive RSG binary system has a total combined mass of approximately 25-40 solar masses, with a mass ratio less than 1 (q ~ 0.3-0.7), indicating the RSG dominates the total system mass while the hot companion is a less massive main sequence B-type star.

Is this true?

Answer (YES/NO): NO